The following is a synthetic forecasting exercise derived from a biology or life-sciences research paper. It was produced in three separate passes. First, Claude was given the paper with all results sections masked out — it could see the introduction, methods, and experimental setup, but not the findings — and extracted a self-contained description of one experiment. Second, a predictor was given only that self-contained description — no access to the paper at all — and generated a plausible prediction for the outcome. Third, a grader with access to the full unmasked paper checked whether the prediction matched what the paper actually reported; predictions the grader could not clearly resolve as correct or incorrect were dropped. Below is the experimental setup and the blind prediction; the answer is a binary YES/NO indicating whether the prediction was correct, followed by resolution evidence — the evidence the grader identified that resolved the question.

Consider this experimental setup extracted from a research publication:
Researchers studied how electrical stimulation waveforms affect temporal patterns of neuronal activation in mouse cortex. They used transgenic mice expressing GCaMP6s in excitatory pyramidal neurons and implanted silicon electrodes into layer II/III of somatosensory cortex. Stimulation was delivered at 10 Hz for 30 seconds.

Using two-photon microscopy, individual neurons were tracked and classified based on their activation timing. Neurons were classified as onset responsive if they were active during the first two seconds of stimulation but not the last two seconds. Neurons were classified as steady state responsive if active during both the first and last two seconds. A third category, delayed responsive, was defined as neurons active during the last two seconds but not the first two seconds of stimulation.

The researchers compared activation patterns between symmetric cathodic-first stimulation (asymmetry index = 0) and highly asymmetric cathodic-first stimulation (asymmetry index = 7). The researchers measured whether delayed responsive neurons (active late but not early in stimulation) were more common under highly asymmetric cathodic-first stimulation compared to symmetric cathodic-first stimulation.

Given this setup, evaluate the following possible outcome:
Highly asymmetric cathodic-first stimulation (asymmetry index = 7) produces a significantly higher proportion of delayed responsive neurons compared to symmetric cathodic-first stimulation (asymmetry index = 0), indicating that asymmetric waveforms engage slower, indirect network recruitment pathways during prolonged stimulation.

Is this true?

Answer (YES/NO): YES